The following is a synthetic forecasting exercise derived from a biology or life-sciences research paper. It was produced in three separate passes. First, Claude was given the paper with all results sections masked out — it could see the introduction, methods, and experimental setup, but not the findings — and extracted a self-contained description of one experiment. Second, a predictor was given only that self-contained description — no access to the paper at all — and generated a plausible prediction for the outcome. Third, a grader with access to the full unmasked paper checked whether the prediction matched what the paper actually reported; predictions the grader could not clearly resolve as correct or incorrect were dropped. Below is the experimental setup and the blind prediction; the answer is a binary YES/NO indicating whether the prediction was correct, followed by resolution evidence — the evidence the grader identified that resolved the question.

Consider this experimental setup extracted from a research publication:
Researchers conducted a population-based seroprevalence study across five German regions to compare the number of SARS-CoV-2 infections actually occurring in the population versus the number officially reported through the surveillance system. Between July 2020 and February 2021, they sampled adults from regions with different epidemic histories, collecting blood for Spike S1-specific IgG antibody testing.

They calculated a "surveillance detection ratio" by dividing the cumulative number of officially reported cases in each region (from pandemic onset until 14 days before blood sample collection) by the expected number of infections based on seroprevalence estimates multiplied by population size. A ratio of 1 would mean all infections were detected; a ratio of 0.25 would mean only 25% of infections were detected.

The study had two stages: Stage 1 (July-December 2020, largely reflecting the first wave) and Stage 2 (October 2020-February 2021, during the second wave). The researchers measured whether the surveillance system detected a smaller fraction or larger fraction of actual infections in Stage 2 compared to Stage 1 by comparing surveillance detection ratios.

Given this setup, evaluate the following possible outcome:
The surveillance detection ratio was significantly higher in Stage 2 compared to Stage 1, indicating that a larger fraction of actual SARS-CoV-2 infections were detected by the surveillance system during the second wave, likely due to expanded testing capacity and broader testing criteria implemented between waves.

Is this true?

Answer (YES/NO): YES